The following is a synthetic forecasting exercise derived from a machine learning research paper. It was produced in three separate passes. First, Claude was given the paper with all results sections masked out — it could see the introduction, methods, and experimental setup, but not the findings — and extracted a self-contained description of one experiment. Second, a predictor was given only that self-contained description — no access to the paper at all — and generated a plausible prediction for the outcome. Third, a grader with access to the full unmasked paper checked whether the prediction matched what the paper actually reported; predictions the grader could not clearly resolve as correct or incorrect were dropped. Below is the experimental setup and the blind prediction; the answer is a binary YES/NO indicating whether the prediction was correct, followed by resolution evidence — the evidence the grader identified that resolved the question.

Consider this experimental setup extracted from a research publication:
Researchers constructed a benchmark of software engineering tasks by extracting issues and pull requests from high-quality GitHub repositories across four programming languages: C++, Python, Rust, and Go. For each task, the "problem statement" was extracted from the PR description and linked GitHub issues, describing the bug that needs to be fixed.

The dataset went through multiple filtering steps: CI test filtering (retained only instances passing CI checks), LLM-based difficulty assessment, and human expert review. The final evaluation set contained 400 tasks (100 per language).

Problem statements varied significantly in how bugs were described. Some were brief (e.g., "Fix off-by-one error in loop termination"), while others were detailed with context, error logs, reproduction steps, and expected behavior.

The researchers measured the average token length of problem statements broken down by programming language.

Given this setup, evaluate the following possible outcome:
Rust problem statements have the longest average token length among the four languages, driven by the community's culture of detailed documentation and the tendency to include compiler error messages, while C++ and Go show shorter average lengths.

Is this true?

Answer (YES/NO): NO